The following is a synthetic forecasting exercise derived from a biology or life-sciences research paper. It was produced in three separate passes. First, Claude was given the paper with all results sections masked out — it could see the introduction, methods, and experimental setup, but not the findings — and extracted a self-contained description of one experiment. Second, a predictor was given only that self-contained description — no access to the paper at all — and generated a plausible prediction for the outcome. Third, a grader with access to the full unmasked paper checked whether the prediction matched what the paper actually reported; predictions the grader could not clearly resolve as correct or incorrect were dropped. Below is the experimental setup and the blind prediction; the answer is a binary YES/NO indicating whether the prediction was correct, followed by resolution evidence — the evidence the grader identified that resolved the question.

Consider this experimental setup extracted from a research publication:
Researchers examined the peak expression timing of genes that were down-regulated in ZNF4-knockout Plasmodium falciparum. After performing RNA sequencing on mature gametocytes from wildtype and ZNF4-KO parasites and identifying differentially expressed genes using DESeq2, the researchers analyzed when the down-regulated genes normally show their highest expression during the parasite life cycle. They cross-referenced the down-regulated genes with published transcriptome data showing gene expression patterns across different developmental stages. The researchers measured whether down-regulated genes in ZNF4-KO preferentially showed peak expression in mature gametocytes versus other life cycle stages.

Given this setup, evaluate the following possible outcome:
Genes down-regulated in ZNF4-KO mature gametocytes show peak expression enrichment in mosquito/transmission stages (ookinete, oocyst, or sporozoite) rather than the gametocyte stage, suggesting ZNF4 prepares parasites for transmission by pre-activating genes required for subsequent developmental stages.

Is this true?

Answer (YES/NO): NO